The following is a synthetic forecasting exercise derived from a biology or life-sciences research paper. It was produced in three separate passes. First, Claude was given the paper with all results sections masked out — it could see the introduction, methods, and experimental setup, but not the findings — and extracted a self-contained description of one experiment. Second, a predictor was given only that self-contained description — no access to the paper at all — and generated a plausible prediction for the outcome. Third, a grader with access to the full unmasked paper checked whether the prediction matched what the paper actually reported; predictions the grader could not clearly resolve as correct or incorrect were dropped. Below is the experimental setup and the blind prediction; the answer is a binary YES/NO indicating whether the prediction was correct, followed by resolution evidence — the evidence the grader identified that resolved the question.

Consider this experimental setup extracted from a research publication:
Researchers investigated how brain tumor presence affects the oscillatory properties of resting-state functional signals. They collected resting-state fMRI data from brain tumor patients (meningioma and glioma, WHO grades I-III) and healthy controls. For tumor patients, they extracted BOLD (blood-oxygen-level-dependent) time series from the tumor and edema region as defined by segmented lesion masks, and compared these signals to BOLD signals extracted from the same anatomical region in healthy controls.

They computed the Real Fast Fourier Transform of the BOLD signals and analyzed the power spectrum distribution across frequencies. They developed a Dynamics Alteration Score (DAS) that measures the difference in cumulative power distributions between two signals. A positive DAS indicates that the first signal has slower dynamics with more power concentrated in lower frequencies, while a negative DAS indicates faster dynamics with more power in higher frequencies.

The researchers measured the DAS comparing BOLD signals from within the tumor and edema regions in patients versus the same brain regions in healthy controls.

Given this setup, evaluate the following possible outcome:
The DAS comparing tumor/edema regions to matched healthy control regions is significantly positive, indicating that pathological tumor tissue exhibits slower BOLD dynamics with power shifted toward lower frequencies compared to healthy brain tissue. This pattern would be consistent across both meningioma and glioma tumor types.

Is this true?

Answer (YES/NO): NO